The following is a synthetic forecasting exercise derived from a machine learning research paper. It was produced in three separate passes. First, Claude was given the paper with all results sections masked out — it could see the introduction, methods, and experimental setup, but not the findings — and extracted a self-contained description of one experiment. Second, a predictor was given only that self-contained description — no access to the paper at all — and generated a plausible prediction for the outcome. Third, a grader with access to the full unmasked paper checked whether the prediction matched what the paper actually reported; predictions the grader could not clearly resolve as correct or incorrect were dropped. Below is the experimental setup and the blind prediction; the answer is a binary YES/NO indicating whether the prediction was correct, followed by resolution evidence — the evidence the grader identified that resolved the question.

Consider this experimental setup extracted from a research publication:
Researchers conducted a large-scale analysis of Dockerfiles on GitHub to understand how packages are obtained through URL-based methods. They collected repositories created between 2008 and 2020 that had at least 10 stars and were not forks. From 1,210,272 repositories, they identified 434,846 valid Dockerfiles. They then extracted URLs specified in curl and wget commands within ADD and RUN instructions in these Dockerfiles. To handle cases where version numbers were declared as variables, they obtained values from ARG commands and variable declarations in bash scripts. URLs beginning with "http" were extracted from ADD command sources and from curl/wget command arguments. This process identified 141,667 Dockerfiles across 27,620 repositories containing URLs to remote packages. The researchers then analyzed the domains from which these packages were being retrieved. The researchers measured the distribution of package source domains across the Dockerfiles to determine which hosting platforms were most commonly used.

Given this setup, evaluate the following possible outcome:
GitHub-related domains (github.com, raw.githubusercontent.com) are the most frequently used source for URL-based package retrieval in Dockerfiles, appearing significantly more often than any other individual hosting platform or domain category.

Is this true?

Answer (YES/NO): YES